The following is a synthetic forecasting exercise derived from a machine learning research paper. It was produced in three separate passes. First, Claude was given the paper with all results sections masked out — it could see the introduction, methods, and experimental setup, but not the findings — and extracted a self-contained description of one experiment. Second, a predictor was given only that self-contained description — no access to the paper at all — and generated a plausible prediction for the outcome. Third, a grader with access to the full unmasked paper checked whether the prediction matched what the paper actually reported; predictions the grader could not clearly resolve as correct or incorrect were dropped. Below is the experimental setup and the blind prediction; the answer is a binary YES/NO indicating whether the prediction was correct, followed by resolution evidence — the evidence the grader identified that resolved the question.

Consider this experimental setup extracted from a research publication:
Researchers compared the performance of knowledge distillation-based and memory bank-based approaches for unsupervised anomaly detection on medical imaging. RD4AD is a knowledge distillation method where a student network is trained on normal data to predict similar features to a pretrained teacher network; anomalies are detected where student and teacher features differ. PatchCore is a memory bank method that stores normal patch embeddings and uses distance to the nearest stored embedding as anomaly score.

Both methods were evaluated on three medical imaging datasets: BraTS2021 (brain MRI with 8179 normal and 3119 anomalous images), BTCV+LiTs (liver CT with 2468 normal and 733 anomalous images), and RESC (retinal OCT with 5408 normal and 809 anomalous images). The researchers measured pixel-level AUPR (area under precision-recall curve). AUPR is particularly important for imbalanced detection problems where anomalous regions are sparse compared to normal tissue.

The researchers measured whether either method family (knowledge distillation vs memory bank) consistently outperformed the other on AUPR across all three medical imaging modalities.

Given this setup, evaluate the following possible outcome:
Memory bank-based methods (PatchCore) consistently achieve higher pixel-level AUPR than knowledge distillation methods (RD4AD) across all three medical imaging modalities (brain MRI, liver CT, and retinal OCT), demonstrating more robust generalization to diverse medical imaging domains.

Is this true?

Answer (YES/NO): YES